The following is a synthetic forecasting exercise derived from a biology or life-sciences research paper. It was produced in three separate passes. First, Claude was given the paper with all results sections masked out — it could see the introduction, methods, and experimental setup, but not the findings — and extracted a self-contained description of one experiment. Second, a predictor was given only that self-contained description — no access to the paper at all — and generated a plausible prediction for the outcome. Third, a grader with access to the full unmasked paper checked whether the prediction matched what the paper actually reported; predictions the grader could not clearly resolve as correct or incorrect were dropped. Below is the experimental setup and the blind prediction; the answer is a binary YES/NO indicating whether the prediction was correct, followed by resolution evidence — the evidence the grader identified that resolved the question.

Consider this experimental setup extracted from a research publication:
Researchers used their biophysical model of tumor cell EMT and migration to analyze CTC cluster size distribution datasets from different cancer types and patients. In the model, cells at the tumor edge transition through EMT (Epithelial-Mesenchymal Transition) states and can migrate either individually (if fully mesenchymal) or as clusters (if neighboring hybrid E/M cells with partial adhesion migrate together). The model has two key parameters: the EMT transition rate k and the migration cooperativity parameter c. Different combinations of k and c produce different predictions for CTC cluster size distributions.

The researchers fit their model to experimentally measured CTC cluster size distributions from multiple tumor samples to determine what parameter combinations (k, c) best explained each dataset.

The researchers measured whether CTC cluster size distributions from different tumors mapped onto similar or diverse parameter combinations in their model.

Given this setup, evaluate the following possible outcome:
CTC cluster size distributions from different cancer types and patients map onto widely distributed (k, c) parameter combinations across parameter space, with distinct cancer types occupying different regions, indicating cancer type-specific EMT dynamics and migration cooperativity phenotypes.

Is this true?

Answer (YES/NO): NO